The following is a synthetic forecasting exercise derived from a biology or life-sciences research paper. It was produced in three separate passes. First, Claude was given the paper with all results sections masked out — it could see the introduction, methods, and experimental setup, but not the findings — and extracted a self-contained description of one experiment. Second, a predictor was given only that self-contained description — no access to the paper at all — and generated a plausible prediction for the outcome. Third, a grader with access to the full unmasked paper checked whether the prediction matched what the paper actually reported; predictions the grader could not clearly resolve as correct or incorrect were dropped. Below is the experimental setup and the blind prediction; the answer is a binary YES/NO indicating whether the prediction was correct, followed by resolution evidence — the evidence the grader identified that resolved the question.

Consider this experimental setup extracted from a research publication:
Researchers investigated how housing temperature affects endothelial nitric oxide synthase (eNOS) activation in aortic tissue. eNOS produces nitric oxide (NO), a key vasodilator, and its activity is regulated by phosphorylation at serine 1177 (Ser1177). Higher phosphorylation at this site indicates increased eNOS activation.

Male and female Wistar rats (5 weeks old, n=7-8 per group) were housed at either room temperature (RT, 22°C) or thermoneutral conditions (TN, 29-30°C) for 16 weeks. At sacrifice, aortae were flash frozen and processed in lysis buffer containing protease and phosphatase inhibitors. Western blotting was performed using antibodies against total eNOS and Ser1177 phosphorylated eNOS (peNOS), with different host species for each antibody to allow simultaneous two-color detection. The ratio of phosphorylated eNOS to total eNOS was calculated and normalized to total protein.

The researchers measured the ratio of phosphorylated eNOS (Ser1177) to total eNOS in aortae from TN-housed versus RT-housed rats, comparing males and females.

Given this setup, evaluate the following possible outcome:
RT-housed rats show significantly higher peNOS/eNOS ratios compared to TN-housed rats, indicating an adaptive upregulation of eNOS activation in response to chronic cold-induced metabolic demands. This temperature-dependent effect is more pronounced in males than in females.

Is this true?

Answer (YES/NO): NO